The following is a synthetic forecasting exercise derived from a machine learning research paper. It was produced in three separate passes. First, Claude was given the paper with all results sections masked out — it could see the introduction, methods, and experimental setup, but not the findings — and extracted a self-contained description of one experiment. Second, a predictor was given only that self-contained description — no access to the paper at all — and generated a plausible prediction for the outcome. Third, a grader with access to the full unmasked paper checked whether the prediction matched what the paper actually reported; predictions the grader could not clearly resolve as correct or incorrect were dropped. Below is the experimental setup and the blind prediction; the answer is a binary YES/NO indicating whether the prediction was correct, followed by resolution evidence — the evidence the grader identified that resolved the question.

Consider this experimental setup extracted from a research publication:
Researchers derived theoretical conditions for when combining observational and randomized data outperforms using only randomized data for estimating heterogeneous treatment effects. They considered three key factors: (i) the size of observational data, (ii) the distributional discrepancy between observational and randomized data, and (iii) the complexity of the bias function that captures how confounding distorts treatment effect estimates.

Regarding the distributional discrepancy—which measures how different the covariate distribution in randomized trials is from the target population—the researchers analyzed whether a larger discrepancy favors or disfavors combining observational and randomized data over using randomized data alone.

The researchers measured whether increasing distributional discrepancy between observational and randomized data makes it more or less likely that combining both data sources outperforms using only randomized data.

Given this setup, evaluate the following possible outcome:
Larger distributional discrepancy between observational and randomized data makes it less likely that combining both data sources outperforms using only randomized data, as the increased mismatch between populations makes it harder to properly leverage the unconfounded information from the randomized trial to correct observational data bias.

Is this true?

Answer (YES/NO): NO